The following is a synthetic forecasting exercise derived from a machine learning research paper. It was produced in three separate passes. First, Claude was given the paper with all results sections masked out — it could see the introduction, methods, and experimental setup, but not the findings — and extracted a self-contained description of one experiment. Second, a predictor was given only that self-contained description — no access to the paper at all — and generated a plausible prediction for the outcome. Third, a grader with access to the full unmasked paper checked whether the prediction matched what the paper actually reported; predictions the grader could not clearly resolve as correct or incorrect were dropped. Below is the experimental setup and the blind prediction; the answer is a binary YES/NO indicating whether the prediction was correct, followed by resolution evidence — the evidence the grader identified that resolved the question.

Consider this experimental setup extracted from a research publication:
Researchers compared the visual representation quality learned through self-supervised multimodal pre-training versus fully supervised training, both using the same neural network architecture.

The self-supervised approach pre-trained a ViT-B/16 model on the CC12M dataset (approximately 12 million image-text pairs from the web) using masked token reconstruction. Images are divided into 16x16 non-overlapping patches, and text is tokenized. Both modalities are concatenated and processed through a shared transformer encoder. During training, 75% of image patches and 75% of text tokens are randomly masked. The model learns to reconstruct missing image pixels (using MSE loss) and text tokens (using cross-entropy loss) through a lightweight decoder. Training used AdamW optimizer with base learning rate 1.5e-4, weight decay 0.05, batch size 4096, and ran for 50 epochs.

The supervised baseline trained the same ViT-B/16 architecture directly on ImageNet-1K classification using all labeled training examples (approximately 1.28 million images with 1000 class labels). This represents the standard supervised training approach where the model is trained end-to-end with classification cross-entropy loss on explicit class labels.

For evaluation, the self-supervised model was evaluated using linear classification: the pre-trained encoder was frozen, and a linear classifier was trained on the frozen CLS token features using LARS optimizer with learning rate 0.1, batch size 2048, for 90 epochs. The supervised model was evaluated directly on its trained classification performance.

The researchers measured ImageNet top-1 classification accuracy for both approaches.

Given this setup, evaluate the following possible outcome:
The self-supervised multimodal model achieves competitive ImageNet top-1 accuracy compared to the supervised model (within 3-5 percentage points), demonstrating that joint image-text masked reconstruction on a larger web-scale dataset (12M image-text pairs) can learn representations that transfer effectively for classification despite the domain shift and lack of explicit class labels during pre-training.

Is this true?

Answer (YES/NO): NO